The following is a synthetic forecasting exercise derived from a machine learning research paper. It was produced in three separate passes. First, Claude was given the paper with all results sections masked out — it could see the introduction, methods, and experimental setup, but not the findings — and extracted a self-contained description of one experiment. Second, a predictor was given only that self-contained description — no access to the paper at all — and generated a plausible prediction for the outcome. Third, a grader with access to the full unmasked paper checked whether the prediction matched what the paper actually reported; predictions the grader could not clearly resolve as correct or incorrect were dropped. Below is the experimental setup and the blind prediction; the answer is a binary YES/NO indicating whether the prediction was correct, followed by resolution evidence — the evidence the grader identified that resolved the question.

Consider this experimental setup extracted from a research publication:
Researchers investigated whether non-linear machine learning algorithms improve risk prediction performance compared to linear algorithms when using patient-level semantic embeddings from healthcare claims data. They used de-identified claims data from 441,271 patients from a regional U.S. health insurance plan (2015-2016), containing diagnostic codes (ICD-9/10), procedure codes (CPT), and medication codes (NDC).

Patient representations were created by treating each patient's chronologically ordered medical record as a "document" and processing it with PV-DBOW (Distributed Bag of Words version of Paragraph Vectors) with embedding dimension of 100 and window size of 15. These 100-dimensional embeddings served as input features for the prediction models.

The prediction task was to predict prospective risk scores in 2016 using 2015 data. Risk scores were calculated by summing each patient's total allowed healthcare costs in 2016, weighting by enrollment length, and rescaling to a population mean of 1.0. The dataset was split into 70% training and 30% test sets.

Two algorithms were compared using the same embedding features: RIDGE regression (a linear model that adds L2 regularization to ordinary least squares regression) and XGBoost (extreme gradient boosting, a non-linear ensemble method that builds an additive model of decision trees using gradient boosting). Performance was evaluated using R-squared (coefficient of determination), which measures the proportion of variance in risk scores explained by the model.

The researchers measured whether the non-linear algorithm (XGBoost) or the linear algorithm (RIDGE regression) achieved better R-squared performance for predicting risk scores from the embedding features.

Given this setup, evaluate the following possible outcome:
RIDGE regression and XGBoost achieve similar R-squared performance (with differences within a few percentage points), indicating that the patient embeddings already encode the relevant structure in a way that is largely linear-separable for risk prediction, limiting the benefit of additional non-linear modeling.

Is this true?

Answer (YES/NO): NO